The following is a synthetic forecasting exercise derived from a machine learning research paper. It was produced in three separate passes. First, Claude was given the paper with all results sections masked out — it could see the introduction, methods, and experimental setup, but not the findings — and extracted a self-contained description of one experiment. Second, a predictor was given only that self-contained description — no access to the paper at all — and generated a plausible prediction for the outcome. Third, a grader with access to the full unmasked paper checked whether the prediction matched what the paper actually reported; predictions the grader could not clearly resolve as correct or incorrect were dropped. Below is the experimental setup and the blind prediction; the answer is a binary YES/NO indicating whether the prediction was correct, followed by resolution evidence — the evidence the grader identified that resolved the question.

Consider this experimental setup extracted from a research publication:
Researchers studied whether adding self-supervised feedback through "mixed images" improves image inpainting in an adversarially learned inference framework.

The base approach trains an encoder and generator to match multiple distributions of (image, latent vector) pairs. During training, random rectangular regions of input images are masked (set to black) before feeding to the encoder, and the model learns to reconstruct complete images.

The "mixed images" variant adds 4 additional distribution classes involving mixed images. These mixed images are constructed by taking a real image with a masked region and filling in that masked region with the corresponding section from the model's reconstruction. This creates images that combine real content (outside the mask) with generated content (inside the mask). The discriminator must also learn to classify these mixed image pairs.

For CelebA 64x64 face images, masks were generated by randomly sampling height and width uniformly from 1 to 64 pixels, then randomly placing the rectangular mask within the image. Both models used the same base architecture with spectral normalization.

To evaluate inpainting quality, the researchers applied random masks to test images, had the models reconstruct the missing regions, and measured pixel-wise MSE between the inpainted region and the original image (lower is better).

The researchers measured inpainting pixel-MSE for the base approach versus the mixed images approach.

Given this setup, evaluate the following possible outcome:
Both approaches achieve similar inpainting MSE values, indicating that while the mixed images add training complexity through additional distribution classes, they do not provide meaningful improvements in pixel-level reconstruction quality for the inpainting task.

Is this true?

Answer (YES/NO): NO